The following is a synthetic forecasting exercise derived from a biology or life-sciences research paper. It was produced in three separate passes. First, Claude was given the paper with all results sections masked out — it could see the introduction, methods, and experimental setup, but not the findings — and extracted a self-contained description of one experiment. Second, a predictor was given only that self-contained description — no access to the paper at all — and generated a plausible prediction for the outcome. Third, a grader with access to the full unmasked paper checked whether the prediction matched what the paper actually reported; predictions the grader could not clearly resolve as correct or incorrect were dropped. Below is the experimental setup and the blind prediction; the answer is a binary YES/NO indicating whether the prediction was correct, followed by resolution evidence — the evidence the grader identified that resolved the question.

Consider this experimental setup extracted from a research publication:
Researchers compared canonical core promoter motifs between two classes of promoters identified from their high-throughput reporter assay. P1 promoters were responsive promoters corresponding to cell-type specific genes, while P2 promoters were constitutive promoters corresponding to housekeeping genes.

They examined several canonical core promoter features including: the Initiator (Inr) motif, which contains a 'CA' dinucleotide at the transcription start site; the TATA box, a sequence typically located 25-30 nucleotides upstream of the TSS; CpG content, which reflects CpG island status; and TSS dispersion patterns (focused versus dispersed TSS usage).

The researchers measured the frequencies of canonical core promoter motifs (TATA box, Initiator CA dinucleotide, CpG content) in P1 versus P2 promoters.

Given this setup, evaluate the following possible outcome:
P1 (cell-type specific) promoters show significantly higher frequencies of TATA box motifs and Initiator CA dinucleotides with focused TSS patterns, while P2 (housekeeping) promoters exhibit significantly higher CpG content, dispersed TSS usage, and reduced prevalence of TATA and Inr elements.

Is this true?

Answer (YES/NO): NO